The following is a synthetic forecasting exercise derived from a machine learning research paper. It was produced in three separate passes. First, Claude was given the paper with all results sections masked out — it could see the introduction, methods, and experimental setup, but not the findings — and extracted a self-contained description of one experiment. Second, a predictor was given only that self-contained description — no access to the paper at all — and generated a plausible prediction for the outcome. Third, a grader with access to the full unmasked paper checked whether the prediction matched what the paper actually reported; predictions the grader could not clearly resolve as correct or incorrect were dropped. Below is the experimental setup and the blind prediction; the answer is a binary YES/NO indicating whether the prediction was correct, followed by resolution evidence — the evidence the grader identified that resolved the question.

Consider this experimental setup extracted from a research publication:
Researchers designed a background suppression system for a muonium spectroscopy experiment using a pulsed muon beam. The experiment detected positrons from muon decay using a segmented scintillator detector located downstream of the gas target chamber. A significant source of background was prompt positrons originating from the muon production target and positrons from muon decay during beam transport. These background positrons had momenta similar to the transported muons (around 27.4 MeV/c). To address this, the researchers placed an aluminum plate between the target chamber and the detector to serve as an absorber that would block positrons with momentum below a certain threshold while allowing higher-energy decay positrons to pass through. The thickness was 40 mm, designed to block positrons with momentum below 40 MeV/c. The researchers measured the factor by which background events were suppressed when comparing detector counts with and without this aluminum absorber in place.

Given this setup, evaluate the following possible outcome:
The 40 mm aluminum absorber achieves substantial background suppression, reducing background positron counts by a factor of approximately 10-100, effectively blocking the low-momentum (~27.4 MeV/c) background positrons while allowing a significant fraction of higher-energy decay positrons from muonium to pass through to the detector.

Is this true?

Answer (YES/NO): NO